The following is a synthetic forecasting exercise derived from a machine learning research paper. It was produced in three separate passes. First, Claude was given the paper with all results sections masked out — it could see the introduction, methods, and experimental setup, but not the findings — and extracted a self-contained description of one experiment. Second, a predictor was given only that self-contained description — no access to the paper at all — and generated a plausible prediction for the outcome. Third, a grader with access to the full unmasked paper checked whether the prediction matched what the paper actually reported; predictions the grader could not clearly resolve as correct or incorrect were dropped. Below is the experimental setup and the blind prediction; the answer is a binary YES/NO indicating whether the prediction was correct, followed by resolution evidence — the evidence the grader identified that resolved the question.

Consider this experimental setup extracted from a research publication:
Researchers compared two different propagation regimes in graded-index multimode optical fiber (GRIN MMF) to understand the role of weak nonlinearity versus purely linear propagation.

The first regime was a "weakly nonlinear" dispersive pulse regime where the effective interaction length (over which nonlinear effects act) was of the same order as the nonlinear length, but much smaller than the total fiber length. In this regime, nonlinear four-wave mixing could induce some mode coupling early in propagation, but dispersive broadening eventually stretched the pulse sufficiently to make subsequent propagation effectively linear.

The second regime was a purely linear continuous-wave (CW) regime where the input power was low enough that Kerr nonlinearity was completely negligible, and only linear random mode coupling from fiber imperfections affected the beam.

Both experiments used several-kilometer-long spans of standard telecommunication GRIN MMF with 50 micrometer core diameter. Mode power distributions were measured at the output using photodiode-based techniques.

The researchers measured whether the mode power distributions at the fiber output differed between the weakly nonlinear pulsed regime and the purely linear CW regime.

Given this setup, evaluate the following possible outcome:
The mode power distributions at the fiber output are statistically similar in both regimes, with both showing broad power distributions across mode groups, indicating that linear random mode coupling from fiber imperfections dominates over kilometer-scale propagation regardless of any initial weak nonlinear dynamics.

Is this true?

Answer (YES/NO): NO